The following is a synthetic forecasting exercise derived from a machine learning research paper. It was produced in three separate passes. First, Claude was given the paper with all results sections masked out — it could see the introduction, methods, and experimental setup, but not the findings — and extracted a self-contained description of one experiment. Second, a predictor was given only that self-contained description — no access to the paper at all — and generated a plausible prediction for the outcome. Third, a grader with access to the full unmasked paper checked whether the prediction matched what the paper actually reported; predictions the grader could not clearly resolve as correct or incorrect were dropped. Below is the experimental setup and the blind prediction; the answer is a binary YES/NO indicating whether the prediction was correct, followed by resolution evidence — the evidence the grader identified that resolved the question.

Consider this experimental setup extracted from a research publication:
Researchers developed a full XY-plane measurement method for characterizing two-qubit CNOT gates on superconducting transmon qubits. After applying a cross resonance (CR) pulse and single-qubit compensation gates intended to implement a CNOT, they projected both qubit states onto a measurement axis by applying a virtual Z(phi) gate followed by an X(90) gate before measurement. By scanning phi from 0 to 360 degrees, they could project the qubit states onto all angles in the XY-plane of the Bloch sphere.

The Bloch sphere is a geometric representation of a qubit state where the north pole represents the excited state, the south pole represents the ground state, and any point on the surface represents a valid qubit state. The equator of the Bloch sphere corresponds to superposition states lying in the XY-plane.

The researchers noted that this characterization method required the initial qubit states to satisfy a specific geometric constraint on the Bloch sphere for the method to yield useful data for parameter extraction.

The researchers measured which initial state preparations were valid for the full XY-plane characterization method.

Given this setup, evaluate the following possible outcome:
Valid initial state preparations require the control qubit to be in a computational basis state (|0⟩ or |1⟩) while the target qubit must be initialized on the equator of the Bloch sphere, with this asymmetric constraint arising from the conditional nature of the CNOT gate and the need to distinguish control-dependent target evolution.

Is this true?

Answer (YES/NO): NO